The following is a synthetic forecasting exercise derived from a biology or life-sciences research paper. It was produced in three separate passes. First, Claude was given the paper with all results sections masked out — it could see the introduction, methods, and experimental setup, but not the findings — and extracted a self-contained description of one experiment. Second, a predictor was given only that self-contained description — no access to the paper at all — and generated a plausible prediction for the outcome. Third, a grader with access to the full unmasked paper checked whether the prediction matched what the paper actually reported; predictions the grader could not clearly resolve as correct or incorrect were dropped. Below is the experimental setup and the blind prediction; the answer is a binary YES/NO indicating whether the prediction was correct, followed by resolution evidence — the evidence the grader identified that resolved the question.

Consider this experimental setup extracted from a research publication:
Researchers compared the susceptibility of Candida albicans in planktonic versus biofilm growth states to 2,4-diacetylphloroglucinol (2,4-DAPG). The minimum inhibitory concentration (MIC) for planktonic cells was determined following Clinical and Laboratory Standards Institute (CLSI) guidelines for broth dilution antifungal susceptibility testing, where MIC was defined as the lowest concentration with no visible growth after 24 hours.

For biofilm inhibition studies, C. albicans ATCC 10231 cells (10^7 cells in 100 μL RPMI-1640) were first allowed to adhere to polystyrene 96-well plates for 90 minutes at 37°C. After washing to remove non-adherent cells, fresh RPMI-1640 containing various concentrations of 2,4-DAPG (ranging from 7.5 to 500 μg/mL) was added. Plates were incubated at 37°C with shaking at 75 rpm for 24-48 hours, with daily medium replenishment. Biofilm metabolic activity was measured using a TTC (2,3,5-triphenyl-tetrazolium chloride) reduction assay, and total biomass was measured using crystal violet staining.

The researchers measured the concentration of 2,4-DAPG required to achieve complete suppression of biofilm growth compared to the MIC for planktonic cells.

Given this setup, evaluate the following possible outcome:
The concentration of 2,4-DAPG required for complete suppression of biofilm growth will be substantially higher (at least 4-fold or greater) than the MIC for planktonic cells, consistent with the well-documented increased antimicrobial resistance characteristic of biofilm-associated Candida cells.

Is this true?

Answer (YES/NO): YES